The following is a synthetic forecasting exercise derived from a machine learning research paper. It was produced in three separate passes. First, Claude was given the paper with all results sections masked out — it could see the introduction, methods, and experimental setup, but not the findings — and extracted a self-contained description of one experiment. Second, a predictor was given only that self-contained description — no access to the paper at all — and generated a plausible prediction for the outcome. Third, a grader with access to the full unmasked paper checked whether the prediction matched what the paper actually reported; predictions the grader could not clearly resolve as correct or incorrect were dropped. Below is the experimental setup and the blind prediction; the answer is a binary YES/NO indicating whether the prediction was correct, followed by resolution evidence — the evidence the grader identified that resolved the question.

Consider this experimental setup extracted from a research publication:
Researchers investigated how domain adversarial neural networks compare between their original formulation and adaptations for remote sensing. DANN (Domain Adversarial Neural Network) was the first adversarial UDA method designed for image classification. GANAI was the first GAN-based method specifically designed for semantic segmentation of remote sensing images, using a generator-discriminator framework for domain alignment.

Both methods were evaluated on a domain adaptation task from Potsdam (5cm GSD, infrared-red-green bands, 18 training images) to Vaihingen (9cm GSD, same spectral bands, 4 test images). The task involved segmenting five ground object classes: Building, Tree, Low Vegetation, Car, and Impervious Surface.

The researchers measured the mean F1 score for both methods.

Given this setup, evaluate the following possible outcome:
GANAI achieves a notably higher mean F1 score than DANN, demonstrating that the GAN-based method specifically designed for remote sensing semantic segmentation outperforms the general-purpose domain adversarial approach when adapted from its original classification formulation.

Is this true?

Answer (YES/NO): NO